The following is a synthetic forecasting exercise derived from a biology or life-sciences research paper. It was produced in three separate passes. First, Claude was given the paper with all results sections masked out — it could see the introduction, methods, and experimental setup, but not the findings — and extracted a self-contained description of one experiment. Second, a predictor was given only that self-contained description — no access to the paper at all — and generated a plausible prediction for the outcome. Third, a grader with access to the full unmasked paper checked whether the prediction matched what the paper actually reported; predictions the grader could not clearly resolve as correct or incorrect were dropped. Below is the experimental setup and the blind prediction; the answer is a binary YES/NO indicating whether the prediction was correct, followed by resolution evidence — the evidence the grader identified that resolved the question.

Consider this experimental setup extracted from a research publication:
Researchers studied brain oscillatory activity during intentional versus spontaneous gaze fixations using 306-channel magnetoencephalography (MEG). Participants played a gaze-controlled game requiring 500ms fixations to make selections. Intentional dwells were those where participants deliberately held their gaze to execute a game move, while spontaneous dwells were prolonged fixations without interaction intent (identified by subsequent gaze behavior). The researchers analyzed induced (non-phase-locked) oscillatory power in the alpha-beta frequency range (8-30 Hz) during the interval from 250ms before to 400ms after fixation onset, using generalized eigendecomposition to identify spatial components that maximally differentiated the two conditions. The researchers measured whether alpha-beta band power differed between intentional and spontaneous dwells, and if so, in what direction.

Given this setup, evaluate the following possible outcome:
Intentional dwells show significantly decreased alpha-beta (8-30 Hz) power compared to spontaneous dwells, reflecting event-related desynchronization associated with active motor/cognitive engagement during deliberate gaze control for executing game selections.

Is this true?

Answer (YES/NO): NO